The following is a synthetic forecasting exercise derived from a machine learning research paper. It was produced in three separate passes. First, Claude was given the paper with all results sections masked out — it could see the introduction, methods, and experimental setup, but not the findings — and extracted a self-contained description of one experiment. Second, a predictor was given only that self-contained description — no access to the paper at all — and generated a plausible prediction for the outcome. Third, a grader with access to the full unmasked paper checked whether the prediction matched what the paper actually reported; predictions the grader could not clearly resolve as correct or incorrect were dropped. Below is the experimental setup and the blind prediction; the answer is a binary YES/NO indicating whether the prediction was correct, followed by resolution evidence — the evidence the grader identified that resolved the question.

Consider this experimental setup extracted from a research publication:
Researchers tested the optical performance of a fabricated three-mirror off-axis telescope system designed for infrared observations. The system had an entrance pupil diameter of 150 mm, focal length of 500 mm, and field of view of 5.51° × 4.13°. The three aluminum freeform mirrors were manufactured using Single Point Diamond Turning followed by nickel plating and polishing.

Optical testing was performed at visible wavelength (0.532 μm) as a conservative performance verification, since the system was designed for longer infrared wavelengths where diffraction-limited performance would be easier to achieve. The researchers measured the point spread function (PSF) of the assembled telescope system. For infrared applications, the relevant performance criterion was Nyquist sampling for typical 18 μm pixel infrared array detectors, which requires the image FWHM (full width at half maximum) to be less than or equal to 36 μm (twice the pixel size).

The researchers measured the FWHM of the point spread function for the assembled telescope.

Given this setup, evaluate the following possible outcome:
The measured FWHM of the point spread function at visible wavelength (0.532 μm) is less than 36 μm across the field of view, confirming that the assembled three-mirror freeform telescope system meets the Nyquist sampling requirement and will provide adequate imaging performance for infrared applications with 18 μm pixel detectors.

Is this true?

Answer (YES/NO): NO